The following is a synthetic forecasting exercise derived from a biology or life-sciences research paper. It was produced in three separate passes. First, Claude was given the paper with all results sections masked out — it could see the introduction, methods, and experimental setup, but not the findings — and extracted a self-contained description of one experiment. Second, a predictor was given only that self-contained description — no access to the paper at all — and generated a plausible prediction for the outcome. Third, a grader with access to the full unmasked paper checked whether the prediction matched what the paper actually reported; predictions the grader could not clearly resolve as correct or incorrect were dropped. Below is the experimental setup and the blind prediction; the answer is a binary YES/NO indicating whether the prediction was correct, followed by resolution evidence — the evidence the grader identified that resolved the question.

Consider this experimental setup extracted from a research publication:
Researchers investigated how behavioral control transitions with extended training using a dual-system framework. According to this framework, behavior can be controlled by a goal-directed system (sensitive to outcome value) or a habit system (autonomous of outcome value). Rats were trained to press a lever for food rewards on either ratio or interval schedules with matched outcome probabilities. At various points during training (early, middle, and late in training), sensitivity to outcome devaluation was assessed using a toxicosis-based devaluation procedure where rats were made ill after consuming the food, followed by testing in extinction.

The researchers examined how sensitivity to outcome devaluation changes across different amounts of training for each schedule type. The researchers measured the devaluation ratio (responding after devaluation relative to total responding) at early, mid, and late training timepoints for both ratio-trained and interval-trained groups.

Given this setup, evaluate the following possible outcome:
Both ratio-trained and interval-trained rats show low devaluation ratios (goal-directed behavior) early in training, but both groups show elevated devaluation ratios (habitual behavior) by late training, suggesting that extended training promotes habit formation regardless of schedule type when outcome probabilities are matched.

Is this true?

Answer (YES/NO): NO